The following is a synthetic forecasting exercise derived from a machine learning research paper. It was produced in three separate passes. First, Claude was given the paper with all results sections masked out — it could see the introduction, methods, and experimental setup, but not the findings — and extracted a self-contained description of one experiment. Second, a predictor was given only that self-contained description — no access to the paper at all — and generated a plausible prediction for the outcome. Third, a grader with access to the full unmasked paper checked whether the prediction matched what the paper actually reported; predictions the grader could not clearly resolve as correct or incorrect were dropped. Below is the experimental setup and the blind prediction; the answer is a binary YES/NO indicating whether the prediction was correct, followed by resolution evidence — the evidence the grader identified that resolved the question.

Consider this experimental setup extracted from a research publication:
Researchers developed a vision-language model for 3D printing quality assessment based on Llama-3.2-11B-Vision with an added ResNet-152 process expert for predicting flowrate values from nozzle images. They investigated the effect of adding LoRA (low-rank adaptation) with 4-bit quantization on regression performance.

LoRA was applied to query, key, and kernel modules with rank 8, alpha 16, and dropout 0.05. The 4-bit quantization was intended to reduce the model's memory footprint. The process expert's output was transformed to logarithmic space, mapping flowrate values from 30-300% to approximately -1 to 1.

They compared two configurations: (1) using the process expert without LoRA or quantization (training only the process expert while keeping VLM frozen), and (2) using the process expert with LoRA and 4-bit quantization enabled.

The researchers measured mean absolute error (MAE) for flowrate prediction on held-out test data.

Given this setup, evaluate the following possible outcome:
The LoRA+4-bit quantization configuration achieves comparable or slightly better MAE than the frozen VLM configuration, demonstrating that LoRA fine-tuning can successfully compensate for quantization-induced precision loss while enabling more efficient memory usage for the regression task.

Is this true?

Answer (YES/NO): NO